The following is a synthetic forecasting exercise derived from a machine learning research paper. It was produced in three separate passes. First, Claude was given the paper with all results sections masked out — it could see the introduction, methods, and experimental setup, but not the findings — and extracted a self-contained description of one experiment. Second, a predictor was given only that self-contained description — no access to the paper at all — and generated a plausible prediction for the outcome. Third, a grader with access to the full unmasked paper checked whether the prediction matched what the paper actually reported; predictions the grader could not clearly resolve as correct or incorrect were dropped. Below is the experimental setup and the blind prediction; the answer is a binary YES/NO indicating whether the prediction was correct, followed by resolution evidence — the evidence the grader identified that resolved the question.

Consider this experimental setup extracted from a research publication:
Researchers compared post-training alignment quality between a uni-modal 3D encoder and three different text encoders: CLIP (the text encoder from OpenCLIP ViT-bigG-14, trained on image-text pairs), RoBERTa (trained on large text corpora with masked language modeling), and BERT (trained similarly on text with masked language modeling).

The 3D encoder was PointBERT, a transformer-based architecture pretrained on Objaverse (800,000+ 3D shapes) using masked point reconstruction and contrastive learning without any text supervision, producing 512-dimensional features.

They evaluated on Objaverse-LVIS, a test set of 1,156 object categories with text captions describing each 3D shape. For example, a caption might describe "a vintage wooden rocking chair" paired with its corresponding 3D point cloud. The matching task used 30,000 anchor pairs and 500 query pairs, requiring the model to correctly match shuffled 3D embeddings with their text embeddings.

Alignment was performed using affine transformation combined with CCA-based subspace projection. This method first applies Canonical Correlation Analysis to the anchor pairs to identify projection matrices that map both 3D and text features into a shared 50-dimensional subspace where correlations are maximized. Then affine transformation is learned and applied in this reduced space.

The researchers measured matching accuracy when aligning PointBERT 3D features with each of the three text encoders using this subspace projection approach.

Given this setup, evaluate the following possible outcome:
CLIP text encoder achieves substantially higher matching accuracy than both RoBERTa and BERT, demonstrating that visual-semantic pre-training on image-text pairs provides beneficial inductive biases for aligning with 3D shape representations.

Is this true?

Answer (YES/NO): YES